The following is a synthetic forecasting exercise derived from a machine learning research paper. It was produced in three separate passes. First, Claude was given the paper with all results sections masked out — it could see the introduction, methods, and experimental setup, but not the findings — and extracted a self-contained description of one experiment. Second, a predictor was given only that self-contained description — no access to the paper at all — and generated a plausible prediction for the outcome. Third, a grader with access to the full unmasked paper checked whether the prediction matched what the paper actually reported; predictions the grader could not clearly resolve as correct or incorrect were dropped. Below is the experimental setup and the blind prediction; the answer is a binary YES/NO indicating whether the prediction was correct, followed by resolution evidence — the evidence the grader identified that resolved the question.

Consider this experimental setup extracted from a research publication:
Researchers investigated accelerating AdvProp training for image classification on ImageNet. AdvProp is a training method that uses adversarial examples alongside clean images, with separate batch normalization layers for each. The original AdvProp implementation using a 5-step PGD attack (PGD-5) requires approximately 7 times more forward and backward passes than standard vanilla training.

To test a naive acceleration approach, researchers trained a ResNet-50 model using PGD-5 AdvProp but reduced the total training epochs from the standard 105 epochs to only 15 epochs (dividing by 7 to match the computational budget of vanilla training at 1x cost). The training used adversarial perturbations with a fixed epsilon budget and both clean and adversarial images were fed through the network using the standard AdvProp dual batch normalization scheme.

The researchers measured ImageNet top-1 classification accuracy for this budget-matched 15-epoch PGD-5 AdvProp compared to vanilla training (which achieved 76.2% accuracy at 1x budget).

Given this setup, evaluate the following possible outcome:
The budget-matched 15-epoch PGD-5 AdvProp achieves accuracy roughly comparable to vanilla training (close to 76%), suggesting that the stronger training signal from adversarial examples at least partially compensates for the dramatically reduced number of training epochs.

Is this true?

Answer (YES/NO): NO